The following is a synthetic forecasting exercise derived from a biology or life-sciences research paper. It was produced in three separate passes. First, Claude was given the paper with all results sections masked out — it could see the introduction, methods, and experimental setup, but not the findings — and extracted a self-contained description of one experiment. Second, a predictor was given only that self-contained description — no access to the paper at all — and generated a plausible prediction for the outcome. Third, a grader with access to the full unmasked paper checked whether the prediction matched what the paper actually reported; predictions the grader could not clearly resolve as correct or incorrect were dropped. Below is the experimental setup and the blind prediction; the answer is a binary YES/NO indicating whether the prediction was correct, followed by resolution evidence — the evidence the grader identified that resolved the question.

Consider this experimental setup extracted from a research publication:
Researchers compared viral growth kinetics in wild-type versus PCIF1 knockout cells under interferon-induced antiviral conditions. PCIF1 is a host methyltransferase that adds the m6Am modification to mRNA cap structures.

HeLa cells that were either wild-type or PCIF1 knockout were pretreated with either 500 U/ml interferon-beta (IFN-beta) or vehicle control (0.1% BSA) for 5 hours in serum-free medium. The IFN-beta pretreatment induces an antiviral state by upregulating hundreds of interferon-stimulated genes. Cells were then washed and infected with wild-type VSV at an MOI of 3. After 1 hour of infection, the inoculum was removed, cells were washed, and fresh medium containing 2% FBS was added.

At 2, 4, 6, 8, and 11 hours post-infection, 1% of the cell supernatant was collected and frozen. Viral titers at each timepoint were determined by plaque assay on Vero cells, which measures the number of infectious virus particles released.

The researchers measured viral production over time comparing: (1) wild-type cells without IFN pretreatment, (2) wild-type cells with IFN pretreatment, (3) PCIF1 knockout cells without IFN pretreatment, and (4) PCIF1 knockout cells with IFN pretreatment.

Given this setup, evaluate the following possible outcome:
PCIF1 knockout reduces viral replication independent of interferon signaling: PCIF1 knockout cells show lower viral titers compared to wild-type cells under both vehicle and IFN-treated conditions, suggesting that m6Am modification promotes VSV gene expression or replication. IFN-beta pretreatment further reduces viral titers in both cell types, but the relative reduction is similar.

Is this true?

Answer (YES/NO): NO